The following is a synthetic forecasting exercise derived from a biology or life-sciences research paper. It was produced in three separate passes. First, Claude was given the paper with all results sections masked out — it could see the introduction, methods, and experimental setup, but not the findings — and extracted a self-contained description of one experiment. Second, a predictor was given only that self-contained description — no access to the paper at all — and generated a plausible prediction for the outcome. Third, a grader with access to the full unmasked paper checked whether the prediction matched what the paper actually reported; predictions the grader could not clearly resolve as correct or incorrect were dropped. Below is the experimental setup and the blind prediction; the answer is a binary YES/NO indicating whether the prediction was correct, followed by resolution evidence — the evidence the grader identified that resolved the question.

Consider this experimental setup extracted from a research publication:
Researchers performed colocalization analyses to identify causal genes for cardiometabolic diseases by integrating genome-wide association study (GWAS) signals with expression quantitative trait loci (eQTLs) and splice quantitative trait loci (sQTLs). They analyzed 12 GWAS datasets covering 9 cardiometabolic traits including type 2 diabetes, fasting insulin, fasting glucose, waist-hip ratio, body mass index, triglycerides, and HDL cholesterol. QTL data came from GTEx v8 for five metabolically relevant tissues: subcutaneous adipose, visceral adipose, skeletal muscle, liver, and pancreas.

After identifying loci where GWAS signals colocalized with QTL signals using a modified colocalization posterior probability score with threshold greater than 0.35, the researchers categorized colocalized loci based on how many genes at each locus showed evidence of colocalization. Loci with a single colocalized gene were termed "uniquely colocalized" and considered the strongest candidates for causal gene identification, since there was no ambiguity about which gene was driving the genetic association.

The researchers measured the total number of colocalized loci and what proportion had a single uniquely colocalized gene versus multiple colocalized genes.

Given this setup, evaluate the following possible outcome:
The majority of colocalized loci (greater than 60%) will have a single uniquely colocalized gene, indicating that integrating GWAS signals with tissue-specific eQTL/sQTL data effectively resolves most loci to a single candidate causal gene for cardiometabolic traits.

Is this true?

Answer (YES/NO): NO